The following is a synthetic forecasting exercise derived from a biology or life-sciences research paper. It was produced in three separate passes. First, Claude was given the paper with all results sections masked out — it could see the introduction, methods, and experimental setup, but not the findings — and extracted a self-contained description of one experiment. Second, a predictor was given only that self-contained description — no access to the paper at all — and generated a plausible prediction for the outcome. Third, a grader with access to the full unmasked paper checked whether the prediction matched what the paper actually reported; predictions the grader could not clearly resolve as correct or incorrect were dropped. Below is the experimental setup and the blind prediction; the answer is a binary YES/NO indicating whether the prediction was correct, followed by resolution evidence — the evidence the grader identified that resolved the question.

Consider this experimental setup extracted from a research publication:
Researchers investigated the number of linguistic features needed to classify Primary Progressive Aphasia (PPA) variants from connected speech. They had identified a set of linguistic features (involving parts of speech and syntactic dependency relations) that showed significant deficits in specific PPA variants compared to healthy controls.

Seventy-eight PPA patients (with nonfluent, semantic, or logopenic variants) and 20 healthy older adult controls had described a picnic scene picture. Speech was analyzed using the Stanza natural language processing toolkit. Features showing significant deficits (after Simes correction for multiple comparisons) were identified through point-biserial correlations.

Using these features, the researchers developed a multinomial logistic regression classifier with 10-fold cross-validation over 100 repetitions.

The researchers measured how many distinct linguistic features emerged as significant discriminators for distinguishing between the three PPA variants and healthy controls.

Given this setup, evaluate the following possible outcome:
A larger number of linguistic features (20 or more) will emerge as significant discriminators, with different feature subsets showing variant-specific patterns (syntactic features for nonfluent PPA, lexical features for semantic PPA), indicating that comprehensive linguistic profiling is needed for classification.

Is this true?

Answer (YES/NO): NO